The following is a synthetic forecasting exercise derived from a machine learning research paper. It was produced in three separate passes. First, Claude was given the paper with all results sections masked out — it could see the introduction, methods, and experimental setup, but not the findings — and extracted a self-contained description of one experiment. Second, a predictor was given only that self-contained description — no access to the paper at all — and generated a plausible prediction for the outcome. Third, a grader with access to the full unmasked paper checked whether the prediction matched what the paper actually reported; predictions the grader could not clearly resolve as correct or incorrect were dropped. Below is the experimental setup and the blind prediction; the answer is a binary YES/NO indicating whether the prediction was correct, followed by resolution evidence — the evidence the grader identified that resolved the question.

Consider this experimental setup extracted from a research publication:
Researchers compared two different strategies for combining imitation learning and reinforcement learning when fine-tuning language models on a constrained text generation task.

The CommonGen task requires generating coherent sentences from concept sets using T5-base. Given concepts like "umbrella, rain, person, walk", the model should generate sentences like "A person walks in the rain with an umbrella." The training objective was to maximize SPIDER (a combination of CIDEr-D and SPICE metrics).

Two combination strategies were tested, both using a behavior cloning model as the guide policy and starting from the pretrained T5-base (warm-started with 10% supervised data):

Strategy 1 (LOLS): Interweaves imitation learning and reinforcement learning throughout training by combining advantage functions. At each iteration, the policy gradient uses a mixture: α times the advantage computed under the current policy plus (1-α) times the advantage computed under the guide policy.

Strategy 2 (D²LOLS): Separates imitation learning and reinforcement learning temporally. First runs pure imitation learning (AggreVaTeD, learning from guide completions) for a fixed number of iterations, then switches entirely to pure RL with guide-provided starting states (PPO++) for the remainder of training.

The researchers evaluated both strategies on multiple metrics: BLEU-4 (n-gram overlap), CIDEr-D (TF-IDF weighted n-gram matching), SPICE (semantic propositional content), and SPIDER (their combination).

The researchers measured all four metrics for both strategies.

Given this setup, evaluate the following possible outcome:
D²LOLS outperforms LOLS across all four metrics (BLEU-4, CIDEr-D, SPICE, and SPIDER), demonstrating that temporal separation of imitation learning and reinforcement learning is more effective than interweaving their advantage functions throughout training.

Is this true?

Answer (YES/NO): YES